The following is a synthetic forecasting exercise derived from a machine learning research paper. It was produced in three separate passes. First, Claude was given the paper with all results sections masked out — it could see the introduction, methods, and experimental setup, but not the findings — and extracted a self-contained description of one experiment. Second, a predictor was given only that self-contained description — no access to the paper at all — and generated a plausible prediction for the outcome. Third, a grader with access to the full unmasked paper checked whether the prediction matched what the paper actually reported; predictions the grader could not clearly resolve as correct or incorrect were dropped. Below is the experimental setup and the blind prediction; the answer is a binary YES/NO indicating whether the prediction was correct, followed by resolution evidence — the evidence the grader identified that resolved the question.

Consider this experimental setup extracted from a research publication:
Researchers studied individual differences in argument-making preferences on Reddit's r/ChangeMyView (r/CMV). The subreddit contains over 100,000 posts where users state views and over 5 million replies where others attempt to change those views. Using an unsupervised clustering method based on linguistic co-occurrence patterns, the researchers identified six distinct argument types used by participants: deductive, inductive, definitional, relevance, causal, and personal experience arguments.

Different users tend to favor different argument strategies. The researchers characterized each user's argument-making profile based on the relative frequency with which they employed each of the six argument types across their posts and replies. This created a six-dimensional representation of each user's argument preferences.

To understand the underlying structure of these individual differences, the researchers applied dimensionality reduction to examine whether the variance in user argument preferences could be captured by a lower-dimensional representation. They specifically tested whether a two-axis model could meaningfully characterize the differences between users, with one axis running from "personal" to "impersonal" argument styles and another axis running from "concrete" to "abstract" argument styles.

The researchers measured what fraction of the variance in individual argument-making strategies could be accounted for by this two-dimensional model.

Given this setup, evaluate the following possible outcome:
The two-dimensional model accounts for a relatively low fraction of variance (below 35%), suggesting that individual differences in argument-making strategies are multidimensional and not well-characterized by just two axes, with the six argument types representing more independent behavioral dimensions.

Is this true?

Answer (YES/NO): NO